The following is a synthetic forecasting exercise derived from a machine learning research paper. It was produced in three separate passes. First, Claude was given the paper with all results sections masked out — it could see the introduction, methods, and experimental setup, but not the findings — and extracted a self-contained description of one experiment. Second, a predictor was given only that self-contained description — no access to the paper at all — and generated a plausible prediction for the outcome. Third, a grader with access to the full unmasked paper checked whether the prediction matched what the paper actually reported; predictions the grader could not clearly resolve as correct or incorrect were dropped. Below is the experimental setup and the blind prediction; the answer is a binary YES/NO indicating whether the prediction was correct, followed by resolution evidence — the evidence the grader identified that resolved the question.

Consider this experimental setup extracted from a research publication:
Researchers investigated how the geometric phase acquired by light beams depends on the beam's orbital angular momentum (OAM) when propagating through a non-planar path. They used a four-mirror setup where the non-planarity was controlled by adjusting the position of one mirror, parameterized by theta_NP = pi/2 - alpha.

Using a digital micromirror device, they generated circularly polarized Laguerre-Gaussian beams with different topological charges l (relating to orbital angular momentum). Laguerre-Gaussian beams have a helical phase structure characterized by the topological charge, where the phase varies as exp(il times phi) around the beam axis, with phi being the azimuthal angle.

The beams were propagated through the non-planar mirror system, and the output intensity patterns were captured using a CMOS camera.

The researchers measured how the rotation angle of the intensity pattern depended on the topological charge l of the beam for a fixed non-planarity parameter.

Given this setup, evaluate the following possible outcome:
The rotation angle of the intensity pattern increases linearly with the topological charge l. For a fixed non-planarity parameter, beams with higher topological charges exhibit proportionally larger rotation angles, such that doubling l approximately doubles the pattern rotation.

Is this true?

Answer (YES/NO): NO